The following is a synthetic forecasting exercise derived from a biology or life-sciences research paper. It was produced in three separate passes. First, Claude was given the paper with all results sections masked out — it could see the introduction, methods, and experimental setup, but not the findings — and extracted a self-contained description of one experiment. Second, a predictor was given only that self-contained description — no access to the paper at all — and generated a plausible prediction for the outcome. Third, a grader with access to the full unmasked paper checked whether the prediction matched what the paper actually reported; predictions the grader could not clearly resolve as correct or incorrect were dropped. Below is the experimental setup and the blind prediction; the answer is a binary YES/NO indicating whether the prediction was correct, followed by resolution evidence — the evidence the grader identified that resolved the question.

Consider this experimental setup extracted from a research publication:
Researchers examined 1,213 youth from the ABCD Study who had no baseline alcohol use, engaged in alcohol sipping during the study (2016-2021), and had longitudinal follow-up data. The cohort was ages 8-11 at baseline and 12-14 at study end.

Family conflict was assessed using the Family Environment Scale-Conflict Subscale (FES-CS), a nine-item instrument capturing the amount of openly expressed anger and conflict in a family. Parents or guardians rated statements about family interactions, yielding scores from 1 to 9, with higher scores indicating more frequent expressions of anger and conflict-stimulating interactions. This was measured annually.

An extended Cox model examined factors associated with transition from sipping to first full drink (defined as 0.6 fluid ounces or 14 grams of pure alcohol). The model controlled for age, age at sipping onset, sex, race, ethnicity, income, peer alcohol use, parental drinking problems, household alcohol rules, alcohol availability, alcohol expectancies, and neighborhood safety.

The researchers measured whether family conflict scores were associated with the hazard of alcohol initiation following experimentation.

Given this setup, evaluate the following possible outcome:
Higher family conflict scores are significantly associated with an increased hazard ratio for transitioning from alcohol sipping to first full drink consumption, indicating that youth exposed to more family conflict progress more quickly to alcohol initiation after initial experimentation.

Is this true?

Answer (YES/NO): YES